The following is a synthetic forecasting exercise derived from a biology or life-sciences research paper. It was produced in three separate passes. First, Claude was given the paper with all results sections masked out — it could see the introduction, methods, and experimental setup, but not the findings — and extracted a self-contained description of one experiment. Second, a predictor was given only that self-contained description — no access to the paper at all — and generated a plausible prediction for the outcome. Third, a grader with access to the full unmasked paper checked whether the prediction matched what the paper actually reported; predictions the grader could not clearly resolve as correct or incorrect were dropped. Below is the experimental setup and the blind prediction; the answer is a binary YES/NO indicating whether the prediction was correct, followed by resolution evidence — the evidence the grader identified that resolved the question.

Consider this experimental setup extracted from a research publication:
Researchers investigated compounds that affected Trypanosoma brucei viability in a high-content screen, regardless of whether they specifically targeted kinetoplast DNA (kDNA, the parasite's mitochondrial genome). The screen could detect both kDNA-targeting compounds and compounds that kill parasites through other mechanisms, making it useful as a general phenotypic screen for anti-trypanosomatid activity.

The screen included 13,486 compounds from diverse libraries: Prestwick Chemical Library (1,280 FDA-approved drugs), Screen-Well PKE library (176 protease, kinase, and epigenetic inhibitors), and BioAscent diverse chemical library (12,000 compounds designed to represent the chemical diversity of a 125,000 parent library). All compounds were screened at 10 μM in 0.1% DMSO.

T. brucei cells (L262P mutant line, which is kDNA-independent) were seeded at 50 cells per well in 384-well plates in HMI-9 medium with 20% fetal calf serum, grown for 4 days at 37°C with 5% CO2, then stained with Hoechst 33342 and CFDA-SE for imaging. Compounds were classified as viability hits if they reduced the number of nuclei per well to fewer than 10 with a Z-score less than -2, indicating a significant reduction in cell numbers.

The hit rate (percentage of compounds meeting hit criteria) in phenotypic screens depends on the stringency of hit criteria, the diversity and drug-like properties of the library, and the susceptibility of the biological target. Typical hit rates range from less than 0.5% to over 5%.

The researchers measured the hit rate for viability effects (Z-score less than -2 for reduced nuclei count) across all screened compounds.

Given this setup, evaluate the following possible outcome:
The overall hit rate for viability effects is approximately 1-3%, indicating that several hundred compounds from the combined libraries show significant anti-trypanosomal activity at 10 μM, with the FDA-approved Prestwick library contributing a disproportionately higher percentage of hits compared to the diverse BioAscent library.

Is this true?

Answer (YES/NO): NO